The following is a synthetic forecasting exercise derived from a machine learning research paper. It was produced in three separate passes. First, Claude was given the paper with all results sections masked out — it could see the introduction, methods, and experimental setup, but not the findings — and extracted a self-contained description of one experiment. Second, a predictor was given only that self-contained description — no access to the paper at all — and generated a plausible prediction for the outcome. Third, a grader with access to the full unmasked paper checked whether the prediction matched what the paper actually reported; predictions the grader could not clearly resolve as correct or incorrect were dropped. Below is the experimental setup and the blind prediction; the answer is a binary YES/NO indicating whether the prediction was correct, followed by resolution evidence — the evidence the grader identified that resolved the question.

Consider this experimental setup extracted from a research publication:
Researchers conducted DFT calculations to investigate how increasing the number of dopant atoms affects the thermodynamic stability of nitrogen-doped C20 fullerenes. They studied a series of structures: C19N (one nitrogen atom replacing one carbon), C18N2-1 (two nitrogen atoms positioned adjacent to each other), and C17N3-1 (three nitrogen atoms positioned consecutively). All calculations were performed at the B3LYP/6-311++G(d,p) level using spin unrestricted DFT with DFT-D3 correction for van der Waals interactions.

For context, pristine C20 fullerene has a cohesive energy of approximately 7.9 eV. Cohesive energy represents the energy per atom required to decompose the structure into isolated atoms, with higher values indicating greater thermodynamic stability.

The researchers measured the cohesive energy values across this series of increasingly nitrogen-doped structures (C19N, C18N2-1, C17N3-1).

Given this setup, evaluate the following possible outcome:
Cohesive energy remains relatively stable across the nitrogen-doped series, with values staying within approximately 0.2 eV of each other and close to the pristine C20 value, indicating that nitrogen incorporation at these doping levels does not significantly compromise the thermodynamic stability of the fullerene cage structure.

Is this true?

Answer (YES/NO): NO